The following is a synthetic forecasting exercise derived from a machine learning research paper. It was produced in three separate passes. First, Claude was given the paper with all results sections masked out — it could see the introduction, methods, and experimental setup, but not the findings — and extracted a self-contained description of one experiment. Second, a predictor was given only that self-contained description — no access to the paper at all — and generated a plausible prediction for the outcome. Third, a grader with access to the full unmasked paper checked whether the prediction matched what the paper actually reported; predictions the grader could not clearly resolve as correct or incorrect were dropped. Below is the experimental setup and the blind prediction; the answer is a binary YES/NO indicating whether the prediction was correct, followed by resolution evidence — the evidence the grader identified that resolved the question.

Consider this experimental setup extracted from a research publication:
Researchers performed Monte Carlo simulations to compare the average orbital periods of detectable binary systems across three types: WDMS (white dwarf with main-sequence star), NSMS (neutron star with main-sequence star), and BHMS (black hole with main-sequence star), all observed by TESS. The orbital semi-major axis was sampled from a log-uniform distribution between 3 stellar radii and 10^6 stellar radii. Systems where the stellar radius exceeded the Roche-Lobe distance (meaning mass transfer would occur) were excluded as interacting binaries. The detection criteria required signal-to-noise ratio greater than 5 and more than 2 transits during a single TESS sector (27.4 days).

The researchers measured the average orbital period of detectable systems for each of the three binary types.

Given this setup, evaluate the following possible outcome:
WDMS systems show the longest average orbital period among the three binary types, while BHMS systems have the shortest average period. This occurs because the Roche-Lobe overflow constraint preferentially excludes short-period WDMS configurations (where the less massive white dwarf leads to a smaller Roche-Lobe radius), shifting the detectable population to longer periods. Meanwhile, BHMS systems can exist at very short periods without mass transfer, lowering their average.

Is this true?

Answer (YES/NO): NO